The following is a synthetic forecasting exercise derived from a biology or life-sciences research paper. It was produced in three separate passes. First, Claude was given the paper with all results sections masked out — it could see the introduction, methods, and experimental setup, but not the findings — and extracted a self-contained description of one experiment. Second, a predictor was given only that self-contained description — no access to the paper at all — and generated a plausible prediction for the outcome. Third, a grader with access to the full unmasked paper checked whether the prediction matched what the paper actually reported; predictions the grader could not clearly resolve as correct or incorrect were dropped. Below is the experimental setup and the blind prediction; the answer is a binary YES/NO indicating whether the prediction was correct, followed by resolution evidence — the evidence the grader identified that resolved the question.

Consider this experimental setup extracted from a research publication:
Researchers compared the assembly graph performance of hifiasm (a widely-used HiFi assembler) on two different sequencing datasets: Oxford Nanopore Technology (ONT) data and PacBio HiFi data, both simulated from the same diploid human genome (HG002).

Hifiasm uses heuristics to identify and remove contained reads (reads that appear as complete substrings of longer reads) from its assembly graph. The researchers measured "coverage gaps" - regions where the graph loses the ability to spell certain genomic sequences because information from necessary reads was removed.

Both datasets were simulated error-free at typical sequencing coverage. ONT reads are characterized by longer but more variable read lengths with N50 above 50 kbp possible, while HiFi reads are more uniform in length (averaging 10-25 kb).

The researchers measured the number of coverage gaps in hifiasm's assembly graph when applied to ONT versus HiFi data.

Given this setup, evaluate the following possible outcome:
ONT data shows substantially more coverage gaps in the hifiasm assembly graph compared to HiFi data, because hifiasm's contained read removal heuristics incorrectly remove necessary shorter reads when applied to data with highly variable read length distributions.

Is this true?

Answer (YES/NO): YES